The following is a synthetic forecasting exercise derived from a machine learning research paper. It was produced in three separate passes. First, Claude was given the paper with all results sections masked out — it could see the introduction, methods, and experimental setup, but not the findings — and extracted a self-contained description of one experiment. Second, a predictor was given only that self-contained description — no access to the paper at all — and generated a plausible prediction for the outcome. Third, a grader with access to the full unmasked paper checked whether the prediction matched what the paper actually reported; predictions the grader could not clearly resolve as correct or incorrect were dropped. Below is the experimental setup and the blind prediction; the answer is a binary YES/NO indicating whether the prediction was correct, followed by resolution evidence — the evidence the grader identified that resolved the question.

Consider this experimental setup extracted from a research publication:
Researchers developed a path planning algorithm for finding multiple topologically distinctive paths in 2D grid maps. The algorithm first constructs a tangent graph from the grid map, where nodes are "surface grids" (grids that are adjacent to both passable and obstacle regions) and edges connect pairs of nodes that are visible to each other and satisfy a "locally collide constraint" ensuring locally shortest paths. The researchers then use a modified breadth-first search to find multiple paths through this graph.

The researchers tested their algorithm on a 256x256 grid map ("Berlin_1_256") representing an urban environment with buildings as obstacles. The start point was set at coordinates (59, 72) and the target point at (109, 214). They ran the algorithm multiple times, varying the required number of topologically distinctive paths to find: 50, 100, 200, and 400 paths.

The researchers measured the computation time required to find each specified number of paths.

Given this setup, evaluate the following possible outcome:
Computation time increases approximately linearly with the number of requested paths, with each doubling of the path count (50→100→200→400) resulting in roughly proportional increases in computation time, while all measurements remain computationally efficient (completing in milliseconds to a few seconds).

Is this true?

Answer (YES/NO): YES